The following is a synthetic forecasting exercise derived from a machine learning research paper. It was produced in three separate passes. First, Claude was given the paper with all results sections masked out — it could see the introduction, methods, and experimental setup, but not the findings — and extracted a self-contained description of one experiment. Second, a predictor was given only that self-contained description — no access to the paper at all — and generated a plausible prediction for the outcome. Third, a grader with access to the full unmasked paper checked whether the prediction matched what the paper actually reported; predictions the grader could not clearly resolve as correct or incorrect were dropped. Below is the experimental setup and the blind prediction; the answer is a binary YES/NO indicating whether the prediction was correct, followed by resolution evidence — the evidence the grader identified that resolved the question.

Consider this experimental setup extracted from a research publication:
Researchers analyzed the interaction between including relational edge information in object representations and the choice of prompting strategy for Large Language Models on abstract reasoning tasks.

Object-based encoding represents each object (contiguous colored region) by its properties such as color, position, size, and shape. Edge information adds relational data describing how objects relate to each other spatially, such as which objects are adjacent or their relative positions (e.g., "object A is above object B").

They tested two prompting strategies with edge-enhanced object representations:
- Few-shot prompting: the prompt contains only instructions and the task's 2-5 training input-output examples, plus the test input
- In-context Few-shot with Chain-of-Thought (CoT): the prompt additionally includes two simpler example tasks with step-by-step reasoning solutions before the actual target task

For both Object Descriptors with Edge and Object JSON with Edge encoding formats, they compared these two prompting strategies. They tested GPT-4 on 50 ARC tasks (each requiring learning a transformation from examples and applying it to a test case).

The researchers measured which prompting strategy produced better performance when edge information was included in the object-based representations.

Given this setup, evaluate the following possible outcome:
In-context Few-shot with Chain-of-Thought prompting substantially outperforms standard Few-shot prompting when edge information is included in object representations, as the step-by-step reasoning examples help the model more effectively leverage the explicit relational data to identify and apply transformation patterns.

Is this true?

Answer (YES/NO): NO